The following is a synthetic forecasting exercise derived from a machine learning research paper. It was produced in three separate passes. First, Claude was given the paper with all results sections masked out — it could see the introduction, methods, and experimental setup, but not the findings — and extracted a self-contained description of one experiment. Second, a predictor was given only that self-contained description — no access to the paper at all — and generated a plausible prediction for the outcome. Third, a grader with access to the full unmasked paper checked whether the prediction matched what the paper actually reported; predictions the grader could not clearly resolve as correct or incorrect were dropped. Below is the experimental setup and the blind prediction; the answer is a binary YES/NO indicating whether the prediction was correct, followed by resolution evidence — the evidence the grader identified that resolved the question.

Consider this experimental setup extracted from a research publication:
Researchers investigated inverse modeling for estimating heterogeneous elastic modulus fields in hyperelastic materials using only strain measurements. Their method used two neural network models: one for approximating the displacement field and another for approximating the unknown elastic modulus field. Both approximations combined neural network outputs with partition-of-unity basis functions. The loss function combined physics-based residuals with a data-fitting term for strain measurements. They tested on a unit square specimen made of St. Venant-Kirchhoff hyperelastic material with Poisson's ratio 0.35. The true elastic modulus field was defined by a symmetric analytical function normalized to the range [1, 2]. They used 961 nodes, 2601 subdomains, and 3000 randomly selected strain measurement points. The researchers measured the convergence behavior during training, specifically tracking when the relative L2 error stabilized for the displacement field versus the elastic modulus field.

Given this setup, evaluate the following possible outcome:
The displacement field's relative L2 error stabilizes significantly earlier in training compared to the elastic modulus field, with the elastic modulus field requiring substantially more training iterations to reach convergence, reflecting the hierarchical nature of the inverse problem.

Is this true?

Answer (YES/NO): YES